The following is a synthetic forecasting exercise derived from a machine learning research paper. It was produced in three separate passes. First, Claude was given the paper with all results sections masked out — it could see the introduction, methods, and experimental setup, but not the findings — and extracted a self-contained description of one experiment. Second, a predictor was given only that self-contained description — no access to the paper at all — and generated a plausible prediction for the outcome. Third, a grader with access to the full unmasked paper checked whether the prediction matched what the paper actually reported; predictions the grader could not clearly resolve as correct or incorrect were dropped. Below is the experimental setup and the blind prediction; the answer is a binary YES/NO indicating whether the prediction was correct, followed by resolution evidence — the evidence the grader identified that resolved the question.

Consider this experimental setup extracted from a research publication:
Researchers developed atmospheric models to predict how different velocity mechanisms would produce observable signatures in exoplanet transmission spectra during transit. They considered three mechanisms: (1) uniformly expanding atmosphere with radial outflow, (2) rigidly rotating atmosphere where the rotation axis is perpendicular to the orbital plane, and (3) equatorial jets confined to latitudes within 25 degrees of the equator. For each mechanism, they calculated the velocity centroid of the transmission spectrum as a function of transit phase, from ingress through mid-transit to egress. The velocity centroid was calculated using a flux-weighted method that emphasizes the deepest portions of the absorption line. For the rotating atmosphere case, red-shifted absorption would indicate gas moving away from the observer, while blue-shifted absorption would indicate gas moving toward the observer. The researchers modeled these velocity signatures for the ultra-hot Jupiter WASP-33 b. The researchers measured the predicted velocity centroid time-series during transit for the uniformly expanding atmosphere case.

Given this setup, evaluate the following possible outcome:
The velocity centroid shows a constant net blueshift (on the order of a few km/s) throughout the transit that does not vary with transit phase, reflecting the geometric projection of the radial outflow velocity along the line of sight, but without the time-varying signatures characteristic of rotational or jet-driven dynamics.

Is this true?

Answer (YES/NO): NO